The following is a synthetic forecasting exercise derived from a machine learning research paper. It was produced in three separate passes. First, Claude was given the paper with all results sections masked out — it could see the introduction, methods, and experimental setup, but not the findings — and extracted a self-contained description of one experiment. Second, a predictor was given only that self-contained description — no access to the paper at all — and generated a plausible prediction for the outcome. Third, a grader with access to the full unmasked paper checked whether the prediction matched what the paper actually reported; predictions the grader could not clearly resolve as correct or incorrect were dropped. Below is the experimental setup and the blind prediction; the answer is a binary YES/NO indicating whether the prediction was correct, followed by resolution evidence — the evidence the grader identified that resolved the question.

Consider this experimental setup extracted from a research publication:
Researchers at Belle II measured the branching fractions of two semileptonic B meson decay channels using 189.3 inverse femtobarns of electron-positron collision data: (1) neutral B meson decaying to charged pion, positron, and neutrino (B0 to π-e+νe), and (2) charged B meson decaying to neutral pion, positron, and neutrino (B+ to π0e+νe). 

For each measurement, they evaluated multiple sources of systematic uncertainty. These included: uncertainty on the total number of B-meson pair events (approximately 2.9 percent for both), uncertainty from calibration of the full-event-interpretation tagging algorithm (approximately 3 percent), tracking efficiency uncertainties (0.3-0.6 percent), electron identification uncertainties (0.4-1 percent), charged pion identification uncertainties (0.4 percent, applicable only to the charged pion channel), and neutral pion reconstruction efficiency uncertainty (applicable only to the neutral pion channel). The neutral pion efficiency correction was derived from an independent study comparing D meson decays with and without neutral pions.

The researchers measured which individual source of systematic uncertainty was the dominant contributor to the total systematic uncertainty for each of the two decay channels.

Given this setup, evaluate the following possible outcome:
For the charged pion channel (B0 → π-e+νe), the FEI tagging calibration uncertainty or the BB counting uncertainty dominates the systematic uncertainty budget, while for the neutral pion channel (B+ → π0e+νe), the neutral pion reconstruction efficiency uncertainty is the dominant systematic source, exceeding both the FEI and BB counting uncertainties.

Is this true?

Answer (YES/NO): YES